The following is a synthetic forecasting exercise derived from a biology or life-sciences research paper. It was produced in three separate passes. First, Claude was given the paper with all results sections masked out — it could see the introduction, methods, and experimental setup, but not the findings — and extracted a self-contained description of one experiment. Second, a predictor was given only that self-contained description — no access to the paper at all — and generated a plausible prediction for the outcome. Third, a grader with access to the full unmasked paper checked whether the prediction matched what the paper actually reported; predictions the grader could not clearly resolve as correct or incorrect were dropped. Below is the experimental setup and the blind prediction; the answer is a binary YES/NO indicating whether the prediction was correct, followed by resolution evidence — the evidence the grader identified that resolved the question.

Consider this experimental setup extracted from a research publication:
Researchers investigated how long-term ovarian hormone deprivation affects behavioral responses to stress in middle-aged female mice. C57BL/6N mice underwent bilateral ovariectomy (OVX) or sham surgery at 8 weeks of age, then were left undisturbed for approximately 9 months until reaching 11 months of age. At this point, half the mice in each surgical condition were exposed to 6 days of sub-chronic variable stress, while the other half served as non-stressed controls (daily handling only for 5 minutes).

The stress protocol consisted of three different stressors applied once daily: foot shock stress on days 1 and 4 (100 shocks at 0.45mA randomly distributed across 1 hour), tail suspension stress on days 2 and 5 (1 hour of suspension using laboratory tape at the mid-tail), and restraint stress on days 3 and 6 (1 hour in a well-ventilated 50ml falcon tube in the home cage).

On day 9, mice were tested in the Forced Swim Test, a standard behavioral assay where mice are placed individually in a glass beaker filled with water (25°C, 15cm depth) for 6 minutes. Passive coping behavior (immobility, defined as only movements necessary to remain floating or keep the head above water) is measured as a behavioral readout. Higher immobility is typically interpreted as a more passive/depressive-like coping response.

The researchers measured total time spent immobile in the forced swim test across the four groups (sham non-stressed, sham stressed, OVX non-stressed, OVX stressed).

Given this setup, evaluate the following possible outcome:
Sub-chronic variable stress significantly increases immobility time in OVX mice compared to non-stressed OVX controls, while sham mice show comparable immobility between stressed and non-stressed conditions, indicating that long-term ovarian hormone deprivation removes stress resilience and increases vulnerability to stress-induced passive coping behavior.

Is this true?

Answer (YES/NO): NO